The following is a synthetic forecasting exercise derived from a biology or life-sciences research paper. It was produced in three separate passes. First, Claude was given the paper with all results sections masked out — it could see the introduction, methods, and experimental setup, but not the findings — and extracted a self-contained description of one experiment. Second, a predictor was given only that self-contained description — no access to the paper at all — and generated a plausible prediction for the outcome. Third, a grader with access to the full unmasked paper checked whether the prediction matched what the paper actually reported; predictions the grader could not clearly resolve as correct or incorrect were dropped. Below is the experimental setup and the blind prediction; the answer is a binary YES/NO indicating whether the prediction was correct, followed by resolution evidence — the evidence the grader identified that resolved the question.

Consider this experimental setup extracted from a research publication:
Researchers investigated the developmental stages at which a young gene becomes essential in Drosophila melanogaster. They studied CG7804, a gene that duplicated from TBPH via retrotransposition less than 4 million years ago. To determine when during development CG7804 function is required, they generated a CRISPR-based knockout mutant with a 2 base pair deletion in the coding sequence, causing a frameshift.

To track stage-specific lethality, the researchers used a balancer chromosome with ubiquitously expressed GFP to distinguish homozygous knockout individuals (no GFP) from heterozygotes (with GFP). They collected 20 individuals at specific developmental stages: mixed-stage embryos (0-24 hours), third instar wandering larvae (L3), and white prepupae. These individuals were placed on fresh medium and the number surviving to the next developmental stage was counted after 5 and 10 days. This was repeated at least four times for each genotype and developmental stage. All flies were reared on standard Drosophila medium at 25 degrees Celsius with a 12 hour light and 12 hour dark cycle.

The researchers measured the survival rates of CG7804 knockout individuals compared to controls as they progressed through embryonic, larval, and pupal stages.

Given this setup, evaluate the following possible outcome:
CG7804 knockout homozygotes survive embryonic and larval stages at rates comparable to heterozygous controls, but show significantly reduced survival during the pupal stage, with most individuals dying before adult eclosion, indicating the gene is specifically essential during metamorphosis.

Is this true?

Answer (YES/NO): NO